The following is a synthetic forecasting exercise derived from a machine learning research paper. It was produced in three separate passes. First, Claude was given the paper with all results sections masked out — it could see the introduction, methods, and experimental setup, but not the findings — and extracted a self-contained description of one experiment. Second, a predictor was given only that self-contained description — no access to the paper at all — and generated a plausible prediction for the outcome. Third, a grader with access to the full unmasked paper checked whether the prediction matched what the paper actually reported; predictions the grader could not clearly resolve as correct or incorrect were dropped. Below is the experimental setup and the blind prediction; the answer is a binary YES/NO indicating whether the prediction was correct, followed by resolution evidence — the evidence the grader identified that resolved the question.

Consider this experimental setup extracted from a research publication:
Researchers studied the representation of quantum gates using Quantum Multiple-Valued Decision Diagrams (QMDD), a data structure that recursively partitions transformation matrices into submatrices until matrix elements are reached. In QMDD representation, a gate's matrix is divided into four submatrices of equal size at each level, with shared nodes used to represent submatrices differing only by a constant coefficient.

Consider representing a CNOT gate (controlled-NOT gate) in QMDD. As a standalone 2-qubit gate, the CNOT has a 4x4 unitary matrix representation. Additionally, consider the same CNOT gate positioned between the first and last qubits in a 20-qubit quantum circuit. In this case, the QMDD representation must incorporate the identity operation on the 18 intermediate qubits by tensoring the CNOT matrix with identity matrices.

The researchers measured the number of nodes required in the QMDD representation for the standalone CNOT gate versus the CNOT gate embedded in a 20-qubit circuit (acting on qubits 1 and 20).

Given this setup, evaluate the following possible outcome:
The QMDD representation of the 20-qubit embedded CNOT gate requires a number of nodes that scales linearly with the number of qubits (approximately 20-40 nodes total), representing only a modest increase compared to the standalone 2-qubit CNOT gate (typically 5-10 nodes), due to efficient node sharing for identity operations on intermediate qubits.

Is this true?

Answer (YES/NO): NO